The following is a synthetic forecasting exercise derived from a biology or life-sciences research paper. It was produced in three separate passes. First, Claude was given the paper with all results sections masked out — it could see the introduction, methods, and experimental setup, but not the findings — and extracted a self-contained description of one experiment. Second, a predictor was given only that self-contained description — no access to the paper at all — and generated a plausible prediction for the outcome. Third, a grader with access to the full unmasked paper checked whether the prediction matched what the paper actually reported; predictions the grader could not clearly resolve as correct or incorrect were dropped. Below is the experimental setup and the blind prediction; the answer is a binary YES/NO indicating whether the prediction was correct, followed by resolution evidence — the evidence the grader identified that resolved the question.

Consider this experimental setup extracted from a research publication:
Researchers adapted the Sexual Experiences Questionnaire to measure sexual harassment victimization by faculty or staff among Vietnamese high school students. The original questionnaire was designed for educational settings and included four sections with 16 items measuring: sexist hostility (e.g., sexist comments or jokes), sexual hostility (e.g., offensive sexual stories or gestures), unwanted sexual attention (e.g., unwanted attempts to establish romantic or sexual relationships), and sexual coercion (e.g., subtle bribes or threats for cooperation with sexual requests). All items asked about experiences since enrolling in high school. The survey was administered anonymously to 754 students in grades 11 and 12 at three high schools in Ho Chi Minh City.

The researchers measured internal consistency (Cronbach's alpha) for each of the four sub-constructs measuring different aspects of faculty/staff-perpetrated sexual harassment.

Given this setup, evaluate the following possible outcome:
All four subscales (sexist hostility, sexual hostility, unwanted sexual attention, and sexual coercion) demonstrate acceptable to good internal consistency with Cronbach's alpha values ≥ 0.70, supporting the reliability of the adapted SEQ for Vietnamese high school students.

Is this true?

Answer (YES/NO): YES